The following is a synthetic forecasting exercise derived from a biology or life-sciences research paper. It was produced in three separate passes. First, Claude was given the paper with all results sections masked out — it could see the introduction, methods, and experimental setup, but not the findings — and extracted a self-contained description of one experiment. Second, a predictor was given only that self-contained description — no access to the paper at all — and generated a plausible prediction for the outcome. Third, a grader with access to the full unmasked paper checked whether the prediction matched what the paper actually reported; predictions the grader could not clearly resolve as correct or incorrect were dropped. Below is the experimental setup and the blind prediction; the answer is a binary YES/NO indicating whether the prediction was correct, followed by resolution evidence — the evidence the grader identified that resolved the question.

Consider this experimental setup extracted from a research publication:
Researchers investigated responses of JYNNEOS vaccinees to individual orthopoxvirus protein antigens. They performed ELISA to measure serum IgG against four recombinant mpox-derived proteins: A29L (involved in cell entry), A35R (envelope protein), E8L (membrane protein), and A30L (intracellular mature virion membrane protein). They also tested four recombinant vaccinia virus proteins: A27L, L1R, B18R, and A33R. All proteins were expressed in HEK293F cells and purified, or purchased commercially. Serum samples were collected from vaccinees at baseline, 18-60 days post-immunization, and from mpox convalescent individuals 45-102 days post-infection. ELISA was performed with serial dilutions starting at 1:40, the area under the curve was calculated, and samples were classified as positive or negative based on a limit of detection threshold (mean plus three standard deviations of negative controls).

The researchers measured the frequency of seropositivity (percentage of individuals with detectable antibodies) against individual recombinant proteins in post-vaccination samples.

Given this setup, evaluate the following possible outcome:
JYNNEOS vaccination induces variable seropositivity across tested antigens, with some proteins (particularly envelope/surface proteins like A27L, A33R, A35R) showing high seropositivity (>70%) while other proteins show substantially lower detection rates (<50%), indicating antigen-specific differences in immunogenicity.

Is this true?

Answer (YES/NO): NO